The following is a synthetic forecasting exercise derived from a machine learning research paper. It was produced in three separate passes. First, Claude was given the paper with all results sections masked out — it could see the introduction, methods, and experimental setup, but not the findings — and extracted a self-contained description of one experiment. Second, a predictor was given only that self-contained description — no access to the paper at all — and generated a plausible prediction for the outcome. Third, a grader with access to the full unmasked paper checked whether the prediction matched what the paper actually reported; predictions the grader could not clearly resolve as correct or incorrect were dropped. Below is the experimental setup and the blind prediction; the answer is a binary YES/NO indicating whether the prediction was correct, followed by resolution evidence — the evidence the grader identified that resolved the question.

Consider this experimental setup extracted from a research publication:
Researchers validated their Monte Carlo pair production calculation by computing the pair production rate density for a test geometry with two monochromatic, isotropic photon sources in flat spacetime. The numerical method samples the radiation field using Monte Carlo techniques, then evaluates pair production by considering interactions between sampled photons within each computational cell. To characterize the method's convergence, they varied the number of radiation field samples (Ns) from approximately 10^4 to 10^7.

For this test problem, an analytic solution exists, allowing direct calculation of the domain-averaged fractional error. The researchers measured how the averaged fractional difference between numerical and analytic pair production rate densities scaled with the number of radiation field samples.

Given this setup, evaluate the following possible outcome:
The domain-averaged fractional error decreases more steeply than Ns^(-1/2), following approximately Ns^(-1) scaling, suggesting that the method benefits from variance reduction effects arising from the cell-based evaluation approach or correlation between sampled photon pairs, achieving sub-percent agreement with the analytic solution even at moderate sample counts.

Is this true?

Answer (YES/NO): NO